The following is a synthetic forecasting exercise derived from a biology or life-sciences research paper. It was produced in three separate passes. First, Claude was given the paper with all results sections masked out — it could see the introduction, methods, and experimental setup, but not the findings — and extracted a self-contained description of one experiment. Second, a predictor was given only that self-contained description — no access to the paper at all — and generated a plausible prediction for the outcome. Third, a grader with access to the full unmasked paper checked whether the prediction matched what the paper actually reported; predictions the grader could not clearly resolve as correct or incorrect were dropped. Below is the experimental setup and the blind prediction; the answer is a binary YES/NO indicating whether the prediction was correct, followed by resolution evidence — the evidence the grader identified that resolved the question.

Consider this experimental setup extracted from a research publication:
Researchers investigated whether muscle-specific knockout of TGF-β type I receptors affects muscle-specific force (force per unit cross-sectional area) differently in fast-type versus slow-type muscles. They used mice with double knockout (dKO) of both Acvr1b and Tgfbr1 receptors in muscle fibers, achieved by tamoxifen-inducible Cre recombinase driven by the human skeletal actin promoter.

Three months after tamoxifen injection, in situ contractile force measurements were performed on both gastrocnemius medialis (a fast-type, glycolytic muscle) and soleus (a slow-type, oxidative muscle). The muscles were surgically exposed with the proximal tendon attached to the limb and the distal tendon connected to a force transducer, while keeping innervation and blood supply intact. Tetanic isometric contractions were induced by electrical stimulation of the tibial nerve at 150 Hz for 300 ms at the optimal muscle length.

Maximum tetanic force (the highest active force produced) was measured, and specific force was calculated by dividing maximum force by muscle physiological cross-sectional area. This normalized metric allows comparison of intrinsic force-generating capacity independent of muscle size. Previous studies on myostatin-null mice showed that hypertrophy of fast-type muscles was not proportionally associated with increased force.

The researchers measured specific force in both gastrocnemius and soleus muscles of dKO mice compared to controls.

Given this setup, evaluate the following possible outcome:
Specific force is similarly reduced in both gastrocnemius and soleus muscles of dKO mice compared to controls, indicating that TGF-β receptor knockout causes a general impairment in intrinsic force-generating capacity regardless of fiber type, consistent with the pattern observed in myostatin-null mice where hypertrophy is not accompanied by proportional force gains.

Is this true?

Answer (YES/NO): NO